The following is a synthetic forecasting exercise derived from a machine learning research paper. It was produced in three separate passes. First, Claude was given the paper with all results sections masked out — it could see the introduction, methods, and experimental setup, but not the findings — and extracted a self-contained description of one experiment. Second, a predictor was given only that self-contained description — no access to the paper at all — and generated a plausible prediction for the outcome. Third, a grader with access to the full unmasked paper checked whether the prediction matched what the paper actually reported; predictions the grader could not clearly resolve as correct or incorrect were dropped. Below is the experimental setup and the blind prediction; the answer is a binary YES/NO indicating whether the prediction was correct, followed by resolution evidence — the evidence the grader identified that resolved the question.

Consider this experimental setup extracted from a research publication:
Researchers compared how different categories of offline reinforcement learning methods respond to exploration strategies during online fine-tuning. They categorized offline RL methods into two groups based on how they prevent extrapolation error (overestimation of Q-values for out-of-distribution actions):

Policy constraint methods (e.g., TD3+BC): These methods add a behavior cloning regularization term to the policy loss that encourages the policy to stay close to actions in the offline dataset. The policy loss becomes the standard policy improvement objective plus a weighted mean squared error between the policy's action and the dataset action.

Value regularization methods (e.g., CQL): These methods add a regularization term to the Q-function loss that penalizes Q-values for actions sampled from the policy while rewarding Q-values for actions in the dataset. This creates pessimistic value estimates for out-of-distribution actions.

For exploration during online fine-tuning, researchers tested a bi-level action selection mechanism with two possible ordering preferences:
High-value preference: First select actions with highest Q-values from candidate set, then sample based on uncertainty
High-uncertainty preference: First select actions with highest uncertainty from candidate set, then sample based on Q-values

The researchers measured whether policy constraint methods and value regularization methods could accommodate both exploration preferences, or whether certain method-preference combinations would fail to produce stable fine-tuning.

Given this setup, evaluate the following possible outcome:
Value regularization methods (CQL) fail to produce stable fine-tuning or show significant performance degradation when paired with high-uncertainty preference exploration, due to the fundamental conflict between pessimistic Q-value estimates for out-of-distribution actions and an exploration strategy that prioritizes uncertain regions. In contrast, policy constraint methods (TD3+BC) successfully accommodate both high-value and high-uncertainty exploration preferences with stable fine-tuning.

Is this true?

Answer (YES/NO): NO